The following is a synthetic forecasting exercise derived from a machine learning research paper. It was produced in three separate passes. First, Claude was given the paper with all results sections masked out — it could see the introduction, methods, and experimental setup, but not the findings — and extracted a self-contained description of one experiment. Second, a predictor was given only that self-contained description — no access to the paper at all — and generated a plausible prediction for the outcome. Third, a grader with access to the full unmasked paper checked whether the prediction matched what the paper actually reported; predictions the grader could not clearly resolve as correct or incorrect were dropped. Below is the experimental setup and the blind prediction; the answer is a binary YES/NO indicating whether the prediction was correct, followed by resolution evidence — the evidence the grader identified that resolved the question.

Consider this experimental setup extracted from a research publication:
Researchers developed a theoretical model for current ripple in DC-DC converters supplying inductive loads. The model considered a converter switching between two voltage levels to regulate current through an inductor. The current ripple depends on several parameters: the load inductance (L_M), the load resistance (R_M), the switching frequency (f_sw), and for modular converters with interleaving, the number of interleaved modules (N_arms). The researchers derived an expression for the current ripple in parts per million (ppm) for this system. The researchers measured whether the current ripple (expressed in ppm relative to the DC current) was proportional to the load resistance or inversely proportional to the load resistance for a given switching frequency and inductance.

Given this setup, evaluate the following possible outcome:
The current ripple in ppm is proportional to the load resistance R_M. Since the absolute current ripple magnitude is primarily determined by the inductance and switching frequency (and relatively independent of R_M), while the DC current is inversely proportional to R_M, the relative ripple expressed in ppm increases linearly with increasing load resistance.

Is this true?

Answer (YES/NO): YES